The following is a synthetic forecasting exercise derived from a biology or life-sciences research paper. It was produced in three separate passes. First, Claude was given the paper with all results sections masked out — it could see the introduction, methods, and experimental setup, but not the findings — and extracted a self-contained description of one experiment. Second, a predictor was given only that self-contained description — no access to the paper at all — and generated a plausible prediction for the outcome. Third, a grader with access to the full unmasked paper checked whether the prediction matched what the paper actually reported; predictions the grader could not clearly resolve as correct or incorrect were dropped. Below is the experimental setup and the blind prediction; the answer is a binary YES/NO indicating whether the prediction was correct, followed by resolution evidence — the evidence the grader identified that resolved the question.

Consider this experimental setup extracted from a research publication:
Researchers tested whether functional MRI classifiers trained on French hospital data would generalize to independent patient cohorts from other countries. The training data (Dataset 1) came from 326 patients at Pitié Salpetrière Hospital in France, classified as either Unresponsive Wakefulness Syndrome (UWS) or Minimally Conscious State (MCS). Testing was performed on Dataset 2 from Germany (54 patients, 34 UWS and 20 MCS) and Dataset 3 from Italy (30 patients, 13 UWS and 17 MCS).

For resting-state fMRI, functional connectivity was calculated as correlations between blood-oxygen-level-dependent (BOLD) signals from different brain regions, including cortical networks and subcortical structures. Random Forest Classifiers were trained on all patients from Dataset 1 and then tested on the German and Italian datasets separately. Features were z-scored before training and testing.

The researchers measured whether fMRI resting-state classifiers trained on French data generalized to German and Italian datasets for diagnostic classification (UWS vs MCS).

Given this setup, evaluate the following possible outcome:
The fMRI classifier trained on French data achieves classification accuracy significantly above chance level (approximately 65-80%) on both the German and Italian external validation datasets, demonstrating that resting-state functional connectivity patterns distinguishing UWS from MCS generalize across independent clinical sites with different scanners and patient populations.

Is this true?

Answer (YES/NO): NO